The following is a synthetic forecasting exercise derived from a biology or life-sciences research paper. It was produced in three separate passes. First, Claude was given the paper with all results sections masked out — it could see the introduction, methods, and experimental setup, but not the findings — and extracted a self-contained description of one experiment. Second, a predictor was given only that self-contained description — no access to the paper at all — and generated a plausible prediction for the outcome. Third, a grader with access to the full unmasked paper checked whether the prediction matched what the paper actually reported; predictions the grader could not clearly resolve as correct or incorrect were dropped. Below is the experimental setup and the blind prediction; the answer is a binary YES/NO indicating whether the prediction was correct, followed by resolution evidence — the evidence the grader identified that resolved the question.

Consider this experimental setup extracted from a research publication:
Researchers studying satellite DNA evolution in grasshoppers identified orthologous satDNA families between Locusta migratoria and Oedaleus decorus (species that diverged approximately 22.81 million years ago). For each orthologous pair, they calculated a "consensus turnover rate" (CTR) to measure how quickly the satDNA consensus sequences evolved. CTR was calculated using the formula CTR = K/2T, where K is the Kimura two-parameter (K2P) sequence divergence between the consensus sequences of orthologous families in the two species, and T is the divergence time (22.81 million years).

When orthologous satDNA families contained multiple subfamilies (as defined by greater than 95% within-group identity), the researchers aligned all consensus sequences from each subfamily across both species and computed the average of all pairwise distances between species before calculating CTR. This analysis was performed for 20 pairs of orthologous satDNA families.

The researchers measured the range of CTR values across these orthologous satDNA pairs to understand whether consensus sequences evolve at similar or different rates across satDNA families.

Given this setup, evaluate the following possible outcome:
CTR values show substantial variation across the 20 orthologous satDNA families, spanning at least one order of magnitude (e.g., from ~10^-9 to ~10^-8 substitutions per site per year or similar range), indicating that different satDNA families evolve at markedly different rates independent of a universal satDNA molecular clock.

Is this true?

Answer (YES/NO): YES